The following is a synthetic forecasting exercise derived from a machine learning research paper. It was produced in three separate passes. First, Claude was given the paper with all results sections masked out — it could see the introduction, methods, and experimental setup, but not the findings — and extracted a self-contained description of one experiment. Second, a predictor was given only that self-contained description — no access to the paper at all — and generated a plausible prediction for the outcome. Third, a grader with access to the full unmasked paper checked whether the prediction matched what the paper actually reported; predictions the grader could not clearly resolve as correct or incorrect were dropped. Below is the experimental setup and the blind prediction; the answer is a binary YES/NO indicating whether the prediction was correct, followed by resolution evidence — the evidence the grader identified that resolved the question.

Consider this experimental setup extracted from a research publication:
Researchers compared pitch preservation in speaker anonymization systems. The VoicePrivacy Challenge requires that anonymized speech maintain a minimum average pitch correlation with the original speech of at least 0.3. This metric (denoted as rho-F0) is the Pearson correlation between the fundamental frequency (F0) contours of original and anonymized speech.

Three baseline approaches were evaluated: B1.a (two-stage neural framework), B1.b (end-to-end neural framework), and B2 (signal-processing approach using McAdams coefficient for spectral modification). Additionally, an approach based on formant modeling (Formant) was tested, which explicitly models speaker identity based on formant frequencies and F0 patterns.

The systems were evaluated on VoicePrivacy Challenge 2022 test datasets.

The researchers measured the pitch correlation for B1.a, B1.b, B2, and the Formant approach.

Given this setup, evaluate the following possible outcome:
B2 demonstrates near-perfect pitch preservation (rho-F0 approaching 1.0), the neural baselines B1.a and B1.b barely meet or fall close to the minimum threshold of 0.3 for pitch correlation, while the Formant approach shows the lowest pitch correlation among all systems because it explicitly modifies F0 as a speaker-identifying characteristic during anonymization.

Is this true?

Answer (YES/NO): NO